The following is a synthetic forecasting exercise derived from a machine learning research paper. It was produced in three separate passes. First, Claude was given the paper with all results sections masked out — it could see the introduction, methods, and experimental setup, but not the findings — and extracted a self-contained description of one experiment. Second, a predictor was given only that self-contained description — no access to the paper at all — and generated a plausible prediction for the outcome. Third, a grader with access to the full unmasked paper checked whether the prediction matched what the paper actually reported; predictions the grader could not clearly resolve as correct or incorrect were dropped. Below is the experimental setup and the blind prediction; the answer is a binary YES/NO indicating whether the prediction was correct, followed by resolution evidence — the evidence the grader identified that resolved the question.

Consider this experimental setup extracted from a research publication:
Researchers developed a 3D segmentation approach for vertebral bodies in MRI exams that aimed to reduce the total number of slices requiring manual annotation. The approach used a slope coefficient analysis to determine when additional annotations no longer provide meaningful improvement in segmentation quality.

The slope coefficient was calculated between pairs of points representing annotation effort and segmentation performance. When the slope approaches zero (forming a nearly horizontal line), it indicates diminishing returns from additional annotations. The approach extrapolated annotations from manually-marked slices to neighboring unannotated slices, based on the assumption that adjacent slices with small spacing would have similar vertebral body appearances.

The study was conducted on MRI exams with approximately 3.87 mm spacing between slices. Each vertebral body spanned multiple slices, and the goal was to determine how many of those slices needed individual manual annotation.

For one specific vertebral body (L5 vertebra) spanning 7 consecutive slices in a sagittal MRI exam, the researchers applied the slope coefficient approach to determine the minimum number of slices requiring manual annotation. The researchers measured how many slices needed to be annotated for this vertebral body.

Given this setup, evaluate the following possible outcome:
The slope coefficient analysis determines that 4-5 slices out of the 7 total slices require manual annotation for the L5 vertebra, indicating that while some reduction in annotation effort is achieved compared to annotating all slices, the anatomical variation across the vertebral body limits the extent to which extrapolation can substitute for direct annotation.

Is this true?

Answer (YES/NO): NO